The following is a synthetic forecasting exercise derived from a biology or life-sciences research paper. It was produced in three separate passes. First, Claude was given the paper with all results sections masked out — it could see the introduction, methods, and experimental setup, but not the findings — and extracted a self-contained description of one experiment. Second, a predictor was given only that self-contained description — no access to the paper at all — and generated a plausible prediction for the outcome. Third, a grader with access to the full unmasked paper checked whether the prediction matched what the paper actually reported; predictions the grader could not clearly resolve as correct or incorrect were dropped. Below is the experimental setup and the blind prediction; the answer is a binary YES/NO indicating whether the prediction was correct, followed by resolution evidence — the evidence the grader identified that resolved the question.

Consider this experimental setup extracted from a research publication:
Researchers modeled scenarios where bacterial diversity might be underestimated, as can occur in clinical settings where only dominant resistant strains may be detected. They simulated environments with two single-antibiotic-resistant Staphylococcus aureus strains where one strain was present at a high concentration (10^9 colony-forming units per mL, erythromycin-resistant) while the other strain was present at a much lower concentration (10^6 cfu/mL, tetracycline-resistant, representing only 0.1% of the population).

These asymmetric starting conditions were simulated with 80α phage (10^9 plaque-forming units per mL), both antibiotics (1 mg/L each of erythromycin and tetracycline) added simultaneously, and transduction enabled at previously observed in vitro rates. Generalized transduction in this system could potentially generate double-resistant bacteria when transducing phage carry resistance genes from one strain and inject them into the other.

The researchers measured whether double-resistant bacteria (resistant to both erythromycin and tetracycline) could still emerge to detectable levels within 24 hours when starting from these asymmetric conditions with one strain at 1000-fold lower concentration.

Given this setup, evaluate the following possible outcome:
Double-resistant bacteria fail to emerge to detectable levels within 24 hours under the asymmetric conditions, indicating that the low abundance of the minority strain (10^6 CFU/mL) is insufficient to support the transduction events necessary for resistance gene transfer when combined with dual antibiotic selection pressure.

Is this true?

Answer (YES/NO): NO